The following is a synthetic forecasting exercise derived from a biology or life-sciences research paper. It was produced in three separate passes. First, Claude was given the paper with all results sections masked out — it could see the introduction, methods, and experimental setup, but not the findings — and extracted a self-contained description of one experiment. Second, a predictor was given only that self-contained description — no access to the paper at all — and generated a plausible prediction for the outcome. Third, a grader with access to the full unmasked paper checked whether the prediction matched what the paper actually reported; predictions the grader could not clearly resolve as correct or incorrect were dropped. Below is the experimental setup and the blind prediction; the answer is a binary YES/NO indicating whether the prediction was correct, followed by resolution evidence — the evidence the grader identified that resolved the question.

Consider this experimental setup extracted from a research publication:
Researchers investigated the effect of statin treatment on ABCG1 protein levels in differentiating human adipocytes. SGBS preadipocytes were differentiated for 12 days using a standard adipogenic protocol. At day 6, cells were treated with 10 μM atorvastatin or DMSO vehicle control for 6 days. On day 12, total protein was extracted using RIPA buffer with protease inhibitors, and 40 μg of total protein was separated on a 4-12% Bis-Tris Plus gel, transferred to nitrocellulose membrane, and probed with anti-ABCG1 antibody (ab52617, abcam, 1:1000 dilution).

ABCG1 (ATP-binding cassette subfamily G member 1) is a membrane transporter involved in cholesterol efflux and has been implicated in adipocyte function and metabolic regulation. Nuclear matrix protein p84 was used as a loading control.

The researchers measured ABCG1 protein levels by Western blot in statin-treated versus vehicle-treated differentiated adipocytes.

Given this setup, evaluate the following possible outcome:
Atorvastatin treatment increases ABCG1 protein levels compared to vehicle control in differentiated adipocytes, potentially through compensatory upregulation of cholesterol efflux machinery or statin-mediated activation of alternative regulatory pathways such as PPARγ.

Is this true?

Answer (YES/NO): NO